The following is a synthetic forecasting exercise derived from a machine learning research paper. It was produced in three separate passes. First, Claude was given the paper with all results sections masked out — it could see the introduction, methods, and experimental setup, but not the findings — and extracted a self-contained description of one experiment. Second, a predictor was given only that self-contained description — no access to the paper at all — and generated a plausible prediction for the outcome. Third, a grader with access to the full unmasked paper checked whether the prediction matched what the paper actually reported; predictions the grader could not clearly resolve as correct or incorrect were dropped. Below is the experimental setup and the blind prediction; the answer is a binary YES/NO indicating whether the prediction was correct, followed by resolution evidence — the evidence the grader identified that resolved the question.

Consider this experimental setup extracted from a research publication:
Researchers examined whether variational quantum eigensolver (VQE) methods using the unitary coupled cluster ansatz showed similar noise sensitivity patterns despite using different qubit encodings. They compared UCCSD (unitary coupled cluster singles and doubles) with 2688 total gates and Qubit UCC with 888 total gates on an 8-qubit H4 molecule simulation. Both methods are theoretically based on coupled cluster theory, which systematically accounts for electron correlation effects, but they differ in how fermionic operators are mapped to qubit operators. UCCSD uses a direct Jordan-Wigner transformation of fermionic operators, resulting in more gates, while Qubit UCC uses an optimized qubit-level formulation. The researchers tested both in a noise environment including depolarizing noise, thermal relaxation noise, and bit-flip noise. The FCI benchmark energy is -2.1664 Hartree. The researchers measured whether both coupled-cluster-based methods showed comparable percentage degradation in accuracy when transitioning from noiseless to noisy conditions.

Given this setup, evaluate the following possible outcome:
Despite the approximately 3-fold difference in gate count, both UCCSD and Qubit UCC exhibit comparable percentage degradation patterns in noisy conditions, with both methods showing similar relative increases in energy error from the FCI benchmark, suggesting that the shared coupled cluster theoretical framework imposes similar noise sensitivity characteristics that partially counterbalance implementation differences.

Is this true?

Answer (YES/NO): NO